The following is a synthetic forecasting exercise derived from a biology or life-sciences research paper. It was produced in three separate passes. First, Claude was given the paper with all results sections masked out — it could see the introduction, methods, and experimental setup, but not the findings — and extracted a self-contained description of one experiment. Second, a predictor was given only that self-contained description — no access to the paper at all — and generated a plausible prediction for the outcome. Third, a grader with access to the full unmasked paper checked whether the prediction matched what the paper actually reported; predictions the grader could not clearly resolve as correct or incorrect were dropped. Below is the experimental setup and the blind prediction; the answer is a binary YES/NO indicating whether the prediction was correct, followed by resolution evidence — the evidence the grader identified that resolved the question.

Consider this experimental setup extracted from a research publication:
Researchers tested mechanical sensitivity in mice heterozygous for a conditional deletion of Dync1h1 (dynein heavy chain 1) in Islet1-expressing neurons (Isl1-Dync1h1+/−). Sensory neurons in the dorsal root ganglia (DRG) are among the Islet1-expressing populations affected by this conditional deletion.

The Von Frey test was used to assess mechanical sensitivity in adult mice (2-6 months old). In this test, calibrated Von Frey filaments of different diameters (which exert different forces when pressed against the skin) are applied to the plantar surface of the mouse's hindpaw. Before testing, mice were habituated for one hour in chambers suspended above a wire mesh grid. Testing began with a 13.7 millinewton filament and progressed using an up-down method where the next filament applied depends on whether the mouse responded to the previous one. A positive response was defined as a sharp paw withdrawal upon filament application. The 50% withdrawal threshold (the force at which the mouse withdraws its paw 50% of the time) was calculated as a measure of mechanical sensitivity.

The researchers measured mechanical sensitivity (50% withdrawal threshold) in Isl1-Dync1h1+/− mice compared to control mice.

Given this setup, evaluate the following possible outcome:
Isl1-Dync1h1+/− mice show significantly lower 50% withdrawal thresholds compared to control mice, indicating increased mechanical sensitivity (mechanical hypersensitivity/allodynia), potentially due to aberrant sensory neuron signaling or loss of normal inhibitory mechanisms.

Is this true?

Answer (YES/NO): NO